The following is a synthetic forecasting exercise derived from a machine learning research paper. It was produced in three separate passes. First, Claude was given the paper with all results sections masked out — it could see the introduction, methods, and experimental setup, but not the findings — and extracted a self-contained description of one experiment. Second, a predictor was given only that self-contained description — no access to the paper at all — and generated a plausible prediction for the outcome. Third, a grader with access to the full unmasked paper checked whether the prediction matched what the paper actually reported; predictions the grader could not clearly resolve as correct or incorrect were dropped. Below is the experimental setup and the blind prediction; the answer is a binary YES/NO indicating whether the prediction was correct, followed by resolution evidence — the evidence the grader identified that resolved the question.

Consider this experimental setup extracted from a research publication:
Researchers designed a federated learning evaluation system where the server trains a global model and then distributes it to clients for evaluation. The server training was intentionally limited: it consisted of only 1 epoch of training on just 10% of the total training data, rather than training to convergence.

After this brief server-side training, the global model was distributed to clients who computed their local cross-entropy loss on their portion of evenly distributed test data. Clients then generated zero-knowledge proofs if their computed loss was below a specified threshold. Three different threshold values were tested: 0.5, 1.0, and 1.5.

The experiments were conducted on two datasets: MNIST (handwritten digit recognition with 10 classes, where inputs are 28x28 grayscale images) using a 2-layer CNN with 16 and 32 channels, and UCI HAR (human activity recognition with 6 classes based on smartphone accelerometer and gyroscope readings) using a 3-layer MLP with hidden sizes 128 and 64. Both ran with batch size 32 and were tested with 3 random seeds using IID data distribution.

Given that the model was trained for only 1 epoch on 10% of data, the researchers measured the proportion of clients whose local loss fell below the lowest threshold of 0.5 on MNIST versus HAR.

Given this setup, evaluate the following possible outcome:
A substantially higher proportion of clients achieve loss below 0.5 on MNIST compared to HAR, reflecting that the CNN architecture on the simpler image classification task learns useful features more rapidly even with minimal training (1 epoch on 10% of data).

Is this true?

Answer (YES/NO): YES